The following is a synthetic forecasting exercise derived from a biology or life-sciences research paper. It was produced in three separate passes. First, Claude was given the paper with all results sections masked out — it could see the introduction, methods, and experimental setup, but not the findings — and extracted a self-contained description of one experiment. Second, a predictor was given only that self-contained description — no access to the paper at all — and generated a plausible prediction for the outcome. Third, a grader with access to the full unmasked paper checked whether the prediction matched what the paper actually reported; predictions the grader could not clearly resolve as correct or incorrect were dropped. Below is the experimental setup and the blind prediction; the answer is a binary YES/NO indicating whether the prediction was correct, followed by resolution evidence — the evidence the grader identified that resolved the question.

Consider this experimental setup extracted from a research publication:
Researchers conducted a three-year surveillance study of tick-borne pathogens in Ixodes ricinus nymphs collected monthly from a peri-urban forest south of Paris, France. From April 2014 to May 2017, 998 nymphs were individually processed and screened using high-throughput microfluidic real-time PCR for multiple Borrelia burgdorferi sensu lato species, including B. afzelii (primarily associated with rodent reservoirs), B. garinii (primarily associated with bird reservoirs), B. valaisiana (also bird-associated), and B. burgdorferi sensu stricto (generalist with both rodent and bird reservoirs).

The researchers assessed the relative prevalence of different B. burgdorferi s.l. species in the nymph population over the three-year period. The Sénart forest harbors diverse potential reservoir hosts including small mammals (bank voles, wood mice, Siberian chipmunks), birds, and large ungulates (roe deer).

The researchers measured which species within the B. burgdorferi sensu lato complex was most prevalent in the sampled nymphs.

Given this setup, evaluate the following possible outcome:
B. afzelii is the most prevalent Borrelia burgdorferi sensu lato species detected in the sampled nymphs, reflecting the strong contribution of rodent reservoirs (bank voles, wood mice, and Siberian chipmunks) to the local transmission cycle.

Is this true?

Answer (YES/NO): NO